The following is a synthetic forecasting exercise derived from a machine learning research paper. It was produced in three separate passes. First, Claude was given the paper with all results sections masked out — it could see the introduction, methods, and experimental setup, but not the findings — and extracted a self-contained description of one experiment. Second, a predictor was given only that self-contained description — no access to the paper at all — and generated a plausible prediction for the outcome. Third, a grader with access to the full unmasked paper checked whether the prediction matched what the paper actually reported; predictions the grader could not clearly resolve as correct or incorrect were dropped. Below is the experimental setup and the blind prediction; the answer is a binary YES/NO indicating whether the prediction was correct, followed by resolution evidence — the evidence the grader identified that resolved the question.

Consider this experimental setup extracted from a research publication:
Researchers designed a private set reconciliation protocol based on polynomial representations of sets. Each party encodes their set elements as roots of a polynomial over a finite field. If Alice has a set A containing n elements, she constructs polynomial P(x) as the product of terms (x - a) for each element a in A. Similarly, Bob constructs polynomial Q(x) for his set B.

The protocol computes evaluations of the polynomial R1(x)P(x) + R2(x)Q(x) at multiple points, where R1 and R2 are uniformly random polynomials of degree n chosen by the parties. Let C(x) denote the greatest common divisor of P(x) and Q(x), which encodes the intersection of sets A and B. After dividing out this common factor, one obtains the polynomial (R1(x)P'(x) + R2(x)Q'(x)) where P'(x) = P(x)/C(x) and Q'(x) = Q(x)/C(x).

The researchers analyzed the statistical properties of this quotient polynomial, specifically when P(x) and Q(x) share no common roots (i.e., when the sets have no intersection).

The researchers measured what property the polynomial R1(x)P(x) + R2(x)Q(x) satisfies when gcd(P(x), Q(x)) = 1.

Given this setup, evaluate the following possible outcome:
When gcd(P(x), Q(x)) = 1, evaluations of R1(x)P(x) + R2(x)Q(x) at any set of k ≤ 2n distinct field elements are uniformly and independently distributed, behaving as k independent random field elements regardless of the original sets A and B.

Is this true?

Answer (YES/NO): NO